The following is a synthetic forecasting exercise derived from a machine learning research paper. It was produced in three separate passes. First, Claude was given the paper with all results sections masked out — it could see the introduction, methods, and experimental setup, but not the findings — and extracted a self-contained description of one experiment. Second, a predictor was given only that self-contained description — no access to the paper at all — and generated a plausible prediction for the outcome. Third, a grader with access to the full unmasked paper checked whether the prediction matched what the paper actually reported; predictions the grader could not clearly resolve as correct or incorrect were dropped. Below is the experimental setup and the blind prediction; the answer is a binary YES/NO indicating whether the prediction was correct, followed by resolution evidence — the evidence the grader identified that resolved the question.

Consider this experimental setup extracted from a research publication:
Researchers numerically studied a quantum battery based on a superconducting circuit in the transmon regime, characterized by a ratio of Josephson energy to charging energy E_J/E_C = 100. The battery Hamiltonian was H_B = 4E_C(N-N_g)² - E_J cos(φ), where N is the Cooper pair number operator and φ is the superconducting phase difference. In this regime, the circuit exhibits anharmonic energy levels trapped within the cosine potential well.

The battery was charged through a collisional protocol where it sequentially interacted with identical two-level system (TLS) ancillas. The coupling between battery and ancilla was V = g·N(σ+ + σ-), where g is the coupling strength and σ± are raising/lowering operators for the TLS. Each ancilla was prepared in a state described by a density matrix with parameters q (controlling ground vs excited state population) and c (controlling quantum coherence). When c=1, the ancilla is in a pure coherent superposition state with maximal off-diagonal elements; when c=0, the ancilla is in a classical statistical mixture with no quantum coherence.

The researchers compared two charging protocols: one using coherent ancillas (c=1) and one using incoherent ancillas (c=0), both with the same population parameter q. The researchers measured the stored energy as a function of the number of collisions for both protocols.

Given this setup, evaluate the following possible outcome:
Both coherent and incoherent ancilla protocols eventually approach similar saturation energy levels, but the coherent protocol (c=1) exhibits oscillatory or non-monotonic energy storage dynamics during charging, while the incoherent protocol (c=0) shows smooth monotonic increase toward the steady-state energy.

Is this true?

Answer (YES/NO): YES